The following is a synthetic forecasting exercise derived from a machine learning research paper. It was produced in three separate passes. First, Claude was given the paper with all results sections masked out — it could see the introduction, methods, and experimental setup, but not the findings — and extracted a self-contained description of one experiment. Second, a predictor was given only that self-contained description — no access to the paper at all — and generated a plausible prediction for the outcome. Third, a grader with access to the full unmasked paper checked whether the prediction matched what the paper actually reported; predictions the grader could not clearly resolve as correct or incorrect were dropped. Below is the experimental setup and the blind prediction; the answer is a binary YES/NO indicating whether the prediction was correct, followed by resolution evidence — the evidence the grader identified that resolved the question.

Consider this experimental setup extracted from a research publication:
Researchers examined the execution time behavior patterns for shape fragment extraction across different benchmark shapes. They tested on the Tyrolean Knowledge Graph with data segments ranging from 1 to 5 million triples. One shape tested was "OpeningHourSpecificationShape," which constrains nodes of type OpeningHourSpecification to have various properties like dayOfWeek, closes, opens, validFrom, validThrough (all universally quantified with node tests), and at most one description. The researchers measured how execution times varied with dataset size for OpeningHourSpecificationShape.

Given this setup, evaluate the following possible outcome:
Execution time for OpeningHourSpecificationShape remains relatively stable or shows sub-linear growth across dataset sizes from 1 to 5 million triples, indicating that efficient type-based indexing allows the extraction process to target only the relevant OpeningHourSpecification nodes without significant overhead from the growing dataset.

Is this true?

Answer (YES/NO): YES